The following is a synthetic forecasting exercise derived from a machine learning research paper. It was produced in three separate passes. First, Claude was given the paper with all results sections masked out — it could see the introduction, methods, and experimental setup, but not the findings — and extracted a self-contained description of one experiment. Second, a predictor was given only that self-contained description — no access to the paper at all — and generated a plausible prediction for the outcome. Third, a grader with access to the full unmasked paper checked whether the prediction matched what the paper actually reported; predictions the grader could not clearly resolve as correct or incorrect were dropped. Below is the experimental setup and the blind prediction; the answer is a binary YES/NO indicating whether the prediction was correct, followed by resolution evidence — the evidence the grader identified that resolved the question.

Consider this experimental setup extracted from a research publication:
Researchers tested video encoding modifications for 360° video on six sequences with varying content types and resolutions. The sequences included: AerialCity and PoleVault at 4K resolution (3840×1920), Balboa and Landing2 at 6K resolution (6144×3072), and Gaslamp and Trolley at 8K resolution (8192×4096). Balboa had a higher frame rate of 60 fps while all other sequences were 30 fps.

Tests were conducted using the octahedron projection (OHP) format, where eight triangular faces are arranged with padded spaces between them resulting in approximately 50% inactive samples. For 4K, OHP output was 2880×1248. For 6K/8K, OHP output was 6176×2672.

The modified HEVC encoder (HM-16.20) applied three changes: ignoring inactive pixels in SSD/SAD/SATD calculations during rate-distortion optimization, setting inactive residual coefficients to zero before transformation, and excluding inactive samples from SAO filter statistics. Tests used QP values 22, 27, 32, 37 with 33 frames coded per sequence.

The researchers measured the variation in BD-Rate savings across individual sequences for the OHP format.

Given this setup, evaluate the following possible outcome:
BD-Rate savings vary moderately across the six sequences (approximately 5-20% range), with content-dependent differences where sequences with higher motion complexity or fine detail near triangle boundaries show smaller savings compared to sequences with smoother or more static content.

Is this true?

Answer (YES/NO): NO